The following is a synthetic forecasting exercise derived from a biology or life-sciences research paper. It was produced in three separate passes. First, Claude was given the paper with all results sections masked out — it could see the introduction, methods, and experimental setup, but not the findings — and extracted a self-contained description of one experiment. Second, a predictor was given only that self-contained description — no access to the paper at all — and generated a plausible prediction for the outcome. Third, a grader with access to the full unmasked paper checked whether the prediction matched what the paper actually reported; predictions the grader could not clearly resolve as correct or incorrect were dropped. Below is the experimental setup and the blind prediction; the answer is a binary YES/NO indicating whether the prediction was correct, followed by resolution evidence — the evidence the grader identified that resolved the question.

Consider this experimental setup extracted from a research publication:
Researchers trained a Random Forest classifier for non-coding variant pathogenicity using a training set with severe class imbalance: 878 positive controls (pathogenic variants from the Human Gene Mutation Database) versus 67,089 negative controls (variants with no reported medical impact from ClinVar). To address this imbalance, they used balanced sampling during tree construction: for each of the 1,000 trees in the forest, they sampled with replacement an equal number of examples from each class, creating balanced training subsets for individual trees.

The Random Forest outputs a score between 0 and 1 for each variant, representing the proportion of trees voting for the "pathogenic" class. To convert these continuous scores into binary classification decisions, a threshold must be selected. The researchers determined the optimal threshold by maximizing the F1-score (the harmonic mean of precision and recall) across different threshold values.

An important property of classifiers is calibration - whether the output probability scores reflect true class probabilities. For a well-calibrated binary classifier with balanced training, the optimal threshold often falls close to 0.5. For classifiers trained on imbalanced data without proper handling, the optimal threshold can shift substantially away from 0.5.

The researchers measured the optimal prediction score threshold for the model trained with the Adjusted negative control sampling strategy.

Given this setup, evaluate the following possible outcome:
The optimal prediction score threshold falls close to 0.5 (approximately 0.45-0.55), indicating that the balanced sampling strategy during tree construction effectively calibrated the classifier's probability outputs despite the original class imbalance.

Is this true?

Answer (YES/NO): YES